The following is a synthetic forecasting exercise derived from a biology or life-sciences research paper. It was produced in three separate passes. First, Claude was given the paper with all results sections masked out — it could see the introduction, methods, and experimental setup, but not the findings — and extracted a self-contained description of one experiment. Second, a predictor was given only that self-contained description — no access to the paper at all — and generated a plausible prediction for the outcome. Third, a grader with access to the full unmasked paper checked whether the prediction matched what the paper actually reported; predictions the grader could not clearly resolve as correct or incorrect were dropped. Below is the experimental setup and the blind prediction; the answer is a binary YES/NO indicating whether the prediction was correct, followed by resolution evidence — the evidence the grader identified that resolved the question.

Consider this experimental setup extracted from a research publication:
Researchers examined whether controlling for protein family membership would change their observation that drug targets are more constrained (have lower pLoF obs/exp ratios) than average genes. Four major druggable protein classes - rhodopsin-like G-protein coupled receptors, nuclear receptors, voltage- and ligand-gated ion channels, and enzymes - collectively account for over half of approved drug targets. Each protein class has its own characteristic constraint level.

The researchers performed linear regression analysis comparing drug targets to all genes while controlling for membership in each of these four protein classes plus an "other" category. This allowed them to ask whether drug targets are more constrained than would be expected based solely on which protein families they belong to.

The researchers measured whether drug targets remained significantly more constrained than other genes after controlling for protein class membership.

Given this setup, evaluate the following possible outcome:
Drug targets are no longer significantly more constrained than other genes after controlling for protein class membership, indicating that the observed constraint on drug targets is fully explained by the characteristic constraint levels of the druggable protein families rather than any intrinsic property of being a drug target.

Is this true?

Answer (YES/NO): NO